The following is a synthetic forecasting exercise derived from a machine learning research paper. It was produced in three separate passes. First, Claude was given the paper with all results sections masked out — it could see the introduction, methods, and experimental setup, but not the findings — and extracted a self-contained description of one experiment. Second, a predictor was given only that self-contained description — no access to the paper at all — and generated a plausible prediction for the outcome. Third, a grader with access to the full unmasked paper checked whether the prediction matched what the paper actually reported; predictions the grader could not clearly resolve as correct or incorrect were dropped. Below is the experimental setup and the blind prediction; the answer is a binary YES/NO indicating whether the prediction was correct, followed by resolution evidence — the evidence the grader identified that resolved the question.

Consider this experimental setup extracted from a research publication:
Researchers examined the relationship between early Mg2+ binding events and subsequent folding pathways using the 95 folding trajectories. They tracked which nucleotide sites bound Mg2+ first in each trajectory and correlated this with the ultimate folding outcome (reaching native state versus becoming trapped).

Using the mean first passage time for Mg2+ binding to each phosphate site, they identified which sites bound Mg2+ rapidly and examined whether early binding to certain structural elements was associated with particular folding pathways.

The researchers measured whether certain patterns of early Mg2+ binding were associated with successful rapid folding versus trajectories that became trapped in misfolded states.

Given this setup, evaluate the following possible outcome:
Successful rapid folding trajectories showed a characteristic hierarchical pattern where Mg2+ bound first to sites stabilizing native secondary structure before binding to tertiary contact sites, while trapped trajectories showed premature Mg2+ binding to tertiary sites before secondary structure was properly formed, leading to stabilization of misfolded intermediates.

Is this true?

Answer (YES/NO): NO